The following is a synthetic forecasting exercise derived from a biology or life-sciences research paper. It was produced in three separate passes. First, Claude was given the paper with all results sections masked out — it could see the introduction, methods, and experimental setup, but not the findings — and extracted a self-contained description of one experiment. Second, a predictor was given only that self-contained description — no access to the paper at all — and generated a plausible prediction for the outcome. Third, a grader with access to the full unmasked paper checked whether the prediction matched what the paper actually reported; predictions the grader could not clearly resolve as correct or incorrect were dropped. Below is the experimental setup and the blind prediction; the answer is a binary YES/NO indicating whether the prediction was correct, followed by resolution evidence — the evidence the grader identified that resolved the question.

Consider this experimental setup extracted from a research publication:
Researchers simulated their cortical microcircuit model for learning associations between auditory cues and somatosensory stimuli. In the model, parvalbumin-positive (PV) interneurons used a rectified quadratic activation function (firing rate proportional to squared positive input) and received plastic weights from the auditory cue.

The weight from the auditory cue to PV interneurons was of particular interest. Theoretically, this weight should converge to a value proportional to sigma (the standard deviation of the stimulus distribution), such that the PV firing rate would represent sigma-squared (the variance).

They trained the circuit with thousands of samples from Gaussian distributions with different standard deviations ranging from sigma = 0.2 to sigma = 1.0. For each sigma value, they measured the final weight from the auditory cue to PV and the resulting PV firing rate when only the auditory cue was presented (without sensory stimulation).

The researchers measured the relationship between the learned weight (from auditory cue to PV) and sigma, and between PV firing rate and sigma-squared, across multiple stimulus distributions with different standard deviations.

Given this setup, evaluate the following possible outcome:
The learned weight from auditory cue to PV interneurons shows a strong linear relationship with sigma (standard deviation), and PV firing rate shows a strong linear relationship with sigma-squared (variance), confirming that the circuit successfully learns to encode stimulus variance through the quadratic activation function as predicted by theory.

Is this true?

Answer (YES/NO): YES